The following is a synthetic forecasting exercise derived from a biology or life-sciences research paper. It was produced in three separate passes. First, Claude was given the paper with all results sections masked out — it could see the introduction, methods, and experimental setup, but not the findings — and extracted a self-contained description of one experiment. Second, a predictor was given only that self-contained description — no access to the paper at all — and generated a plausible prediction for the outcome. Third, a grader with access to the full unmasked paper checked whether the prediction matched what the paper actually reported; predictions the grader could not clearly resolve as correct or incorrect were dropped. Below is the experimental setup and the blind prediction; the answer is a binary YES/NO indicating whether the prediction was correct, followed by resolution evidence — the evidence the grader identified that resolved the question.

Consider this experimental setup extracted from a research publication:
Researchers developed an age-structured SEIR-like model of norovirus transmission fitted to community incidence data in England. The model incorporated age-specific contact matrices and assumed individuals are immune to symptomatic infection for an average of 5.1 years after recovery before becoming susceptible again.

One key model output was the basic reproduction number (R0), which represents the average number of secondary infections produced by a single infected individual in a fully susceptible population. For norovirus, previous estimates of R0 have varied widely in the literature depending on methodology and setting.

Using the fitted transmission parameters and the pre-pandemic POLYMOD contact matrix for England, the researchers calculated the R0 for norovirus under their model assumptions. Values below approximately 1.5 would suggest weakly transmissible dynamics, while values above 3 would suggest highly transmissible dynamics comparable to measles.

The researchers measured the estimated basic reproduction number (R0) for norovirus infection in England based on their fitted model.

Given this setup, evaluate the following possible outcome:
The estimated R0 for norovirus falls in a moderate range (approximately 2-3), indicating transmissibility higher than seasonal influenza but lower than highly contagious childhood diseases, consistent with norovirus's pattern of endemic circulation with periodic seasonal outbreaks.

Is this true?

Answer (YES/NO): NO